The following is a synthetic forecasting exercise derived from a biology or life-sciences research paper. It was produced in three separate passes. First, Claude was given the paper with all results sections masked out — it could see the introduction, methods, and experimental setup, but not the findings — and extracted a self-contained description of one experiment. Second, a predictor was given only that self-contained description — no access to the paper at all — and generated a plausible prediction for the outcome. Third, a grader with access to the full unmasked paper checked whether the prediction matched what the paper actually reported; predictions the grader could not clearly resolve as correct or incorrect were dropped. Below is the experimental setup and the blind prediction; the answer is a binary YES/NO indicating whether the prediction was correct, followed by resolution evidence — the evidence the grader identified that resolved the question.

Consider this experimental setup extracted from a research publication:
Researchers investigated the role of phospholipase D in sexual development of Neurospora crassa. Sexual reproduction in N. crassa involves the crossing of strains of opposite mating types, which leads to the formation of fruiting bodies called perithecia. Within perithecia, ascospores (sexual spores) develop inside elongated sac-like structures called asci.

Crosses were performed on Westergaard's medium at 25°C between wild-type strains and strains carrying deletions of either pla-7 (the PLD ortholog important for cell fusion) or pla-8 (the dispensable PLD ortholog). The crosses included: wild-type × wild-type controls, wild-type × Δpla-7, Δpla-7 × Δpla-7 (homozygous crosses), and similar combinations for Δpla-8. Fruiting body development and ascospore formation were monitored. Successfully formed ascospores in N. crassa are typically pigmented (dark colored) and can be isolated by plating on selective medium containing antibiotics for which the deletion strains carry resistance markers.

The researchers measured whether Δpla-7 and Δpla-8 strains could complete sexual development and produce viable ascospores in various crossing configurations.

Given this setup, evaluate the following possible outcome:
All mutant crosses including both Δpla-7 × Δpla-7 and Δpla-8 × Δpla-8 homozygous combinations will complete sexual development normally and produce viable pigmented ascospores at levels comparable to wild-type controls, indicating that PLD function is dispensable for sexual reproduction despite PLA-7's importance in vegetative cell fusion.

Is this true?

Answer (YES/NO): NO